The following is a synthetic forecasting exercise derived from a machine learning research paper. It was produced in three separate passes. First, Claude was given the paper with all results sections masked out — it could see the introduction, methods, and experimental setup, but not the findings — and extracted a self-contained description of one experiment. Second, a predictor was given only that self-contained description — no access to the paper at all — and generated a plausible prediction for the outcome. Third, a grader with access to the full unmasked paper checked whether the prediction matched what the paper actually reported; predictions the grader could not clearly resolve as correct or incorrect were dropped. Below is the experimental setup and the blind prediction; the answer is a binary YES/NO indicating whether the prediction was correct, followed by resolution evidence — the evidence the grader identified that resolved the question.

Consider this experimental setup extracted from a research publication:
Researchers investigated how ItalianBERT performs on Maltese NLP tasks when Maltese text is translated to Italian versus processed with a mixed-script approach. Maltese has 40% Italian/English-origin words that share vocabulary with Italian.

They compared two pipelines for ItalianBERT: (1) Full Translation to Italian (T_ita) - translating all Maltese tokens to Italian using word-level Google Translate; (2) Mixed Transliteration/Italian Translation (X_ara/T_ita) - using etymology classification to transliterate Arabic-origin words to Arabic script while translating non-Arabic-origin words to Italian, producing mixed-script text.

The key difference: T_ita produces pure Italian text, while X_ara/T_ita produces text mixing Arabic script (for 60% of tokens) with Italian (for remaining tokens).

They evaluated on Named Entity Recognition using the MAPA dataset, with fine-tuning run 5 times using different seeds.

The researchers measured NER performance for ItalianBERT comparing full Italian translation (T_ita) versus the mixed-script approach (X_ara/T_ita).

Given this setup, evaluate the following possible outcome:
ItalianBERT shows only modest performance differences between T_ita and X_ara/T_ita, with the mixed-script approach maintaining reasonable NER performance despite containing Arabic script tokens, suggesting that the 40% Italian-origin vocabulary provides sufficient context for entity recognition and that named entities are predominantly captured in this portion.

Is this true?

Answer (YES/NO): YES